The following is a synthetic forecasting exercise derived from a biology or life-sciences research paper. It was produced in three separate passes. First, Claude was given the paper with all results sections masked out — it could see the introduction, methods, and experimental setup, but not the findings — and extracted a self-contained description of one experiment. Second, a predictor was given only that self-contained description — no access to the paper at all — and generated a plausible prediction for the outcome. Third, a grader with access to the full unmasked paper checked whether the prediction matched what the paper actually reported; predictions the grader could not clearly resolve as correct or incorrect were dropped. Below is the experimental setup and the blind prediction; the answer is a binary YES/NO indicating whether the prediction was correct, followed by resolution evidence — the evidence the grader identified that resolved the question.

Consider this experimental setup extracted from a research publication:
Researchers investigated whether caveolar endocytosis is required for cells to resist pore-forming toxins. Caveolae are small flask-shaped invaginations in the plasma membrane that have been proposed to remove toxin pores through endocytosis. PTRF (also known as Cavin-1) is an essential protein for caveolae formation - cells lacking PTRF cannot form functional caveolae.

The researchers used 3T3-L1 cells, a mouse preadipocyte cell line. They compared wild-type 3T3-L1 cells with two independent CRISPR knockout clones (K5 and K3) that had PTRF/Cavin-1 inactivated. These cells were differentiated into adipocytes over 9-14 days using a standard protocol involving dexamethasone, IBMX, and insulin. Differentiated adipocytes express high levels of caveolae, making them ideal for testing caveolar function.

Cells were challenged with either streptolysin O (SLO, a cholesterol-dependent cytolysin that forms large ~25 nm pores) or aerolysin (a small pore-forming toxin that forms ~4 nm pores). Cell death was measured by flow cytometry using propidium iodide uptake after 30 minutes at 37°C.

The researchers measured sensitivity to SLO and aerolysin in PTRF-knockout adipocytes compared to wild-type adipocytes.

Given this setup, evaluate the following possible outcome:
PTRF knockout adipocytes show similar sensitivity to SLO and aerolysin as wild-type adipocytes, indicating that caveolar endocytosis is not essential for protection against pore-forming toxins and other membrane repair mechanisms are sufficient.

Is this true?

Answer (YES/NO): YES